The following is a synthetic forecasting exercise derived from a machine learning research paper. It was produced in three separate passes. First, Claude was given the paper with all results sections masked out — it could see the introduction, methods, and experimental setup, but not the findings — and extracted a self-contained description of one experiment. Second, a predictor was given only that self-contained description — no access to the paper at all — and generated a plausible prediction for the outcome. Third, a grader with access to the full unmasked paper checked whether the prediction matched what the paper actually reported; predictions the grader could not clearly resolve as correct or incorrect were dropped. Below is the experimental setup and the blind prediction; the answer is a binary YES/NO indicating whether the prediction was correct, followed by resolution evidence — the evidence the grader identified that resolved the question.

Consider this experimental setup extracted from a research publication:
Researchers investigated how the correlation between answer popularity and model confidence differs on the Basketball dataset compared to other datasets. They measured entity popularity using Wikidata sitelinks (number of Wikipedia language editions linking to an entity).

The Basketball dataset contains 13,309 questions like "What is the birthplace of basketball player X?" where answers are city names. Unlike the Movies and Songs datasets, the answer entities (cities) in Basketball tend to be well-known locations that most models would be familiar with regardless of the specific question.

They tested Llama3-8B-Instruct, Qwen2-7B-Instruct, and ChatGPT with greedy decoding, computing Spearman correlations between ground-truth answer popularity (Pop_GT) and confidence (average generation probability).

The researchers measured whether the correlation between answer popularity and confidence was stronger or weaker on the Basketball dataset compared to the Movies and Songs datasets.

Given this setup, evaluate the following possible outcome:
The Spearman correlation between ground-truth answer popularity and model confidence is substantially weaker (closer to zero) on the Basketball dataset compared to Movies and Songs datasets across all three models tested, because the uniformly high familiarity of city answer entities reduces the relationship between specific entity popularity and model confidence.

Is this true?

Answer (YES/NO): YES